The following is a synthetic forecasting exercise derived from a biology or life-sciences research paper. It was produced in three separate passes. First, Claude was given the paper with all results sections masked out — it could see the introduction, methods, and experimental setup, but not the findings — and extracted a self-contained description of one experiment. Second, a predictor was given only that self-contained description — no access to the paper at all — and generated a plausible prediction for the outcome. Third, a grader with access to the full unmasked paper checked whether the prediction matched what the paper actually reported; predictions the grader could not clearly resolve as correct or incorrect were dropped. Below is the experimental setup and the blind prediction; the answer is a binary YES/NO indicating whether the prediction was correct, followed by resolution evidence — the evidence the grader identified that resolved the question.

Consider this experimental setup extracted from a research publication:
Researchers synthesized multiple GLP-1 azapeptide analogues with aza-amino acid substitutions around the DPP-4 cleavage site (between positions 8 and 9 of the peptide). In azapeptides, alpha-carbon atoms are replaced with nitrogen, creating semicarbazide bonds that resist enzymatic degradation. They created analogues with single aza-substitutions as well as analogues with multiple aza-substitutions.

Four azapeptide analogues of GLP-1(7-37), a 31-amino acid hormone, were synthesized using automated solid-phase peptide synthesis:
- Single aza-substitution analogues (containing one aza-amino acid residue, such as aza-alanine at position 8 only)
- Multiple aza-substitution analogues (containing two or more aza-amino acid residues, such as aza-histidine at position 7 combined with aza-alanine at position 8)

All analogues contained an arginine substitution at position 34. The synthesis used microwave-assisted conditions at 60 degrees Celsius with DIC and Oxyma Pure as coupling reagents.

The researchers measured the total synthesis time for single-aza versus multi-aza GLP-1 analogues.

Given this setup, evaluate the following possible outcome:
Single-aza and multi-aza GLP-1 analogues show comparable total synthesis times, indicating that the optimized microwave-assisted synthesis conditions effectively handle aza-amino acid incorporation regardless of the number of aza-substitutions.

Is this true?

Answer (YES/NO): NO